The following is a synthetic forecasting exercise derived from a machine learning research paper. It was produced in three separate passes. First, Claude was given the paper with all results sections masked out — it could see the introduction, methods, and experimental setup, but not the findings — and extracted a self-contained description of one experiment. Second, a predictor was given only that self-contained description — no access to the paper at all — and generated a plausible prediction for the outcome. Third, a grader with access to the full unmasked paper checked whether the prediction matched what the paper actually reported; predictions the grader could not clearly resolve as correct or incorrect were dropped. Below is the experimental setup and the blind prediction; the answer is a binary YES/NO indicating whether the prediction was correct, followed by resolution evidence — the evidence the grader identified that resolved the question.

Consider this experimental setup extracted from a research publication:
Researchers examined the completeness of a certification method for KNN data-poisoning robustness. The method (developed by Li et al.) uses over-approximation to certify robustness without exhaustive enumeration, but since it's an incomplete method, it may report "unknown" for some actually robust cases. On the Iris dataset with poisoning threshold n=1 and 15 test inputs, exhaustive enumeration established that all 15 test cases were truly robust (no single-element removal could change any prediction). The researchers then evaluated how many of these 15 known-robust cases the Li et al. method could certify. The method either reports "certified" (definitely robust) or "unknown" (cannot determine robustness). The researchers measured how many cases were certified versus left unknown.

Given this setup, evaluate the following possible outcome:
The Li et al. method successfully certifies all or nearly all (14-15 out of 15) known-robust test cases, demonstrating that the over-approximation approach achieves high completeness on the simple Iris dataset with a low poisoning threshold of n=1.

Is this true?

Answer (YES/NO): YES